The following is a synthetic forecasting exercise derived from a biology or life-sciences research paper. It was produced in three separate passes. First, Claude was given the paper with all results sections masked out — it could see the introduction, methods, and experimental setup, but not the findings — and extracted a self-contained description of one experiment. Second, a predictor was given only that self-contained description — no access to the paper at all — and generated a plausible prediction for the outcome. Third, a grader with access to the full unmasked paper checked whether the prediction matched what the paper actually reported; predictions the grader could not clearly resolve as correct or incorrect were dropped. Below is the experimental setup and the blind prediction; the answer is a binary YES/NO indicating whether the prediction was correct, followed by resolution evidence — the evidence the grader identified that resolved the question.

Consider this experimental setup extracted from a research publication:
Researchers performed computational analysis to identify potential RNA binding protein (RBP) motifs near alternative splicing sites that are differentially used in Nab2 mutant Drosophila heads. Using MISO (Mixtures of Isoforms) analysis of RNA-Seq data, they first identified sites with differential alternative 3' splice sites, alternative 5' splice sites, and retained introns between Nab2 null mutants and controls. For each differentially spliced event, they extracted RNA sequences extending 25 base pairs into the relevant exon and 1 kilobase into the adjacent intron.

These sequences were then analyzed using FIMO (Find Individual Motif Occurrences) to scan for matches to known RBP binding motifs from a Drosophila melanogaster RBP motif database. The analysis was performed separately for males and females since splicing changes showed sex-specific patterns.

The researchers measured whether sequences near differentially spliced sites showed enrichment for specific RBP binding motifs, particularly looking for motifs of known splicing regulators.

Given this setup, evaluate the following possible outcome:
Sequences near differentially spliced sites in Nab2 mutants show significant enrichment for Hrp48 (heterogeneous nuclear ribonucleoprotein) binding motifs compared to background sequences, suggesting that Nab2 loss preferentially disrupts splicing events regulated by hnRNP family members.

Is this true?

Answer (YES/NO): NO